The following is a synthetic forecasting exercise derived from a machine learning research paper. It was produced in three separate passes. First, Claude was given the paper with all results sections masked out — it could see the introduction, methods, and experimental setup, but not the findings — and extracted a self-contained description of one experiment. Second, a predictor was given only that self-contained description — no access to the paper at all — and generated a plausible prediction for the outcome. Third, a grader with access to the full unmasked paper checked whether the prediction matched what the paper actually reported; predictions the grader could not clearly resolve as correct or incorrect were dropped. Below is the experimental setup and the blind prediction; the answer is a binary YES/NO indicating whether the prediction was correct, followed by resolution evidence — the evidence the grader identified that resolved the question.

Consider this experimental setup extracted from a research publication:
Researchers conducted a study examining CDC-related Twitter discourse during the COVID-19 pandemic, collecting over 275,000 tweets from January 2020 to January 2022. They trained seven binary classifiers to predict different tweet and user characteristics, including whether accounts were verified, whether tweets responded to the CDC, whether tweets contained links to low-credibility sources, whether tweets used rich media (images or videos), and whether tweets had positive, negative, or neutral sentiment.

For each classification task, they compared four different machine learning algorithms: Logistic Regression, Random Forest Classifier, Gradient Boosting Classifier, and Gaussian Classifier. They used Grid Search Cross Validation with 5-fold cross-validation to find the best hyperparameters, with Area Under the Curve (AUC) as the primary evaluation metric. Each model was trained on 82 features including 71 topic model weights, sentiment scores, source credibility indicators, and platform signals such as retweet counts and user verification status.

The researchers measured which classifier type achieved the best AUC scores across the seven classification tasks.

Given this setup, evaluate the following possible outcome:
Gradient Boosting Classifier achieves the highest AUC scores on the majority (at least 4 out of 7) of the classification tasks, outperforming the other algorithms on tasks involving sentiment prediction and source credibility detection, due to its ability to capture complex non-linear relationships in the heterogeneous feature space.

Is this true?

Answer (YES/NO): NO